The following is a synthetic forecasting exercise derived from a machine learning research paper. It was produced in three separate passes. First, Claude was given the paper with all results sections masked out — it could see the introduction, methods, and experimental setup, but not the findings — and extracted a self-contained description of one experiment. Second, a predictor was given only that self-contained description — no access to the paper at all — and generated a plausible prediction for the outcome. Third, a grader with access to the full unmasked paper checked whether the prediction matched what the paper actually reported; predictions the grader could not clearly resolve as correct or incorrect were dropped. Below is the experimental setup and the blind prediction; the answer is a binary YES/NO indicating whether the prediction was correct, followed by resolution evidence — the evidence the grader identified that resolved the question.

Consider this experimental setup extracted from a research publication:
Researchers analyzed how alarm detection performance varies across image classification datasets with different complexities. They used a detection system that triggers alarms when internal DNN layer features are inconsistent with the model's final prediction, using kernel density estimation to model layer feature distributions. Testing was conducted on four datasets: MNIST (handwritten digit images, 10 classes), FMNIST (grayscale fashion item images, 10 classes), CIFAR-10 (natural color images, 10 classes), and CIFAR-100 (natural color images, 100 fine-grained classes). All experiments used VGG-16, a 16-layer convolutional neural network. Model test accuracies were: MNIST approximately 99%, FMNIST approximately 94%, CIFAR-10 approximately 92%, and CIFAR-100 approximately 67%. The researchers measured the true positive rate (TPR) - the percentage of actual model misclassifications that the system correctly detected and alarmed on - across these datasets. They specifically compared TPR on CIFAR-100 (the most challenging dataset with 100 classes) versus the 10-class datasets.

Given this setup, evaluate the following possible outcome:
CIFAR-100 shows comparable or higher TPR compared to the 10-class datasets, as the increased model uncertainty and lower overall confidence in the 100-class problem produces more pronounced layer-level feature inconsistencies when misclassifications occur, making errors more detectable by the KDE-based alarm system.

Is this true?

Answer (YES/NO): YES